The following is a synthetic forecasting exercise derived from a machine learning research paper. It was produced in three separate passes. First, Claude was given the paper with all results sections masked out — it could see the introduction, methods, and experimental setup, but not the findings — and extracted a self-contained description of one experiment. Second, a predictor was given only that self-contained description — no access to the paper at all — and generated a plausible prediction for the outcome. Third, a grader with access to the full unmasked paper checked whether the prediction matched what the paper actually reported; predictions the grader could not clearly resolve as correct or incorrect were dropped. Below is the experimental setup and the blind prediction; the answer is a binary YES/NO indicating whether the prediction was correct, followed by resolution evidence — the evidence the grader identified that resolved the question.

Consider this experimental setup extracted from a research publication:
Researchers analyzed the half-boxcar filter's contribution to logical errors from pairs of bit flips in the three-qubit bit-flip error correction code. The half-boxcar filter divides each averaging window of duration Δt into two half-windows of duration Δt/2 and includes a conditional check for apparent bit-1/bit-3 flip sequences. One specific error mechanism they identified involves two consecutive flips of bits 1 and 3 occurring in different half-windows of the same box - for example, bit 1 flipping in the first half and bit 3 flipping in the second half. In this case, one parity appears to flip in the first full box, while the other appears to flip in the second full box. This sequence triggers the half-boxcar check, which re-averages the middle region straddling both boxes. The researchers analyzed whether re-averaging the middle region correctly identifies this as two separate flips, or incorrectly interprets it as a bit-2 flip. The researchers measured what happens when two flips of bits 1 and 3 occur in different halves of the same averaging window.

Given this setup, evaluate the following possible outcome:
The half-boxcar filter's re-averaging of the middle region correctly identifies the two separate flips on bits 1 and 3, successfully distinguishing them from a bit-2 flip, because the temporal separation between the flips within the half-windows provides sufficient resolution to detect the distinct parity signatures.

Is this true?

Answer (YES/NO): NO